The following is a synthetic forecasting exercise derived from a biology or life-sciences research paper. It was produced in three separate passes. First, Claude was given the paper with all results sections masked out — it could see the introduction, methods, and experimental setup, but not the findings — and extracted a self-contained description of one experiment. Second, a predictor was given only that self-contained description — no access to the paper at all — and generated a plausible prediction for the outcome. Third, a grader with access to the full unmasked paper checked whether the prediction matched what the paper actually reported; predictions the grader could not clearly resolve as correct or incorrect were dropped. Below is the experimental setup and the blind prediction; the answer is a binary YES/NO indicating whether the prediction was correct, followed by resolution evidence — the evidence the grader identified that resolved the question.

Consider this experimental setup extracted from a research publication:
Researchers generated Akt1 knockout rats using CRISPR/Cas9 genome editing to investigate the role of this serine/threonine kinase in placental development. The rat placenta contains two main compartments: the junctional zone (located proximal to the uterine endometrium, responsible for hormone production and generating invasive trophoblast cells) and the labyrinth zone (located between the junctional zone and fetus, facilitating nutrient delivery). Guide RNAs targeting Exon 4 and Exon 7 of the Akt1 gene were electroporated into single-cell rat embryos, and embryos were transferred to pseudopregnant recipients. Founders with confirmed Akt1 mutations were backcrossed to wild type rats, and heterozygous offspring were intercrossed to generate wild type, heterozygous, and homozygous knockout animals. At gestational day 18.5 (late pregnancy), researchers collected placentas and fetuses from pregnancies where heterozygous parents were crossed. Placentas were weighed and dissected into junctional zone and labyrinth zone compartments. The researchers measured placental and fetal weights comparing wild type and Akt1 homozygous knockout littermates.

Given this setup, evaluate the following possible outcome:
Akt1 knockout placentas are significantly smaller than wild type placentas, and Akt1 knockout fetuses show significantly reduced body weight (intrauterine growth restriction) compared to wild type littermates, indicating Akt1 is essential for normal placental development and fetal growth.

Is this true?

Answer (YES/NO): YES